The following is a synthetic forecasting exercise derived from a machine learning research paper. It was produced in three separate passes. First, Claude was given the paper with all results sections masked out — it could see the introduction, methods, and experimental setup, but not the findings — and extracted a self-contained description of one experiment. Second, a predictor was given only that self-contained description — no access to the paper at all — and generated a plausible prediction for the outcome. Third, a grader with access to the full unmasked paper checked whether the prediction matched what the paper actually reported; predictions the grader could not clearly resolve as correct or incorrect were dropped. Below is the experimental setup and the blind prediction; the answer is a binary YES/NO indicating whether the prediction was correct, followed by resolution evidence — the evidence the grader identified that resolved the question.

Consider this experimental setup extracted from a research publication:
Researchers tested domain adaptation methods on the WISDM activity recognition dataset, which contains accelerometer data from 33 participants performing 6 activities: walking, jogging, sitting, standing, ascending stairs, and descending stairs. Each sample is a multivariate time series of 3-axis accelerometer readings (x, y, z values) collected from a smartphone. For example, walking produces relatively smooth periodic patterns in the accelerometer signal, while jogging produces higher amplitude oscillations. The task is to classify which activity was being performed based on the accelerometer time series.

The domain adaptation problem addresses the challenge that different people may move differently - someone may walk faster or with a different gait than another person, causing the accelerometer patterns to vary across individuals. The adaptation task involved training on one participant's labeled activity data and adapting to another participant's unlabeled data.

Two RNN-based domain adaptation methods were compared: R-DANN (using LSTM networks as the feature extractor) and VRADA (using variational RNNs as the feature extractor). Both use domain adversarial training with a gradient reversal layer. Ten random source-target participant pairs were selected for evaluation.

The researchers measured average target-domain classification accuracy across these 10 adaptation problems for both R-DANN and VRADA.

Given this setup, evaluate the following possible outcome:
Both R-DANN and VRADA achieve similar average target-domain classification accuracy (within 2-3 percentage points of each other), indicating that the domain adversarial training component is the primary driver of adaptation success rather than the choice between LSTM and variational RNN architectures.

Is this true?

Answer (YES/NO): NO